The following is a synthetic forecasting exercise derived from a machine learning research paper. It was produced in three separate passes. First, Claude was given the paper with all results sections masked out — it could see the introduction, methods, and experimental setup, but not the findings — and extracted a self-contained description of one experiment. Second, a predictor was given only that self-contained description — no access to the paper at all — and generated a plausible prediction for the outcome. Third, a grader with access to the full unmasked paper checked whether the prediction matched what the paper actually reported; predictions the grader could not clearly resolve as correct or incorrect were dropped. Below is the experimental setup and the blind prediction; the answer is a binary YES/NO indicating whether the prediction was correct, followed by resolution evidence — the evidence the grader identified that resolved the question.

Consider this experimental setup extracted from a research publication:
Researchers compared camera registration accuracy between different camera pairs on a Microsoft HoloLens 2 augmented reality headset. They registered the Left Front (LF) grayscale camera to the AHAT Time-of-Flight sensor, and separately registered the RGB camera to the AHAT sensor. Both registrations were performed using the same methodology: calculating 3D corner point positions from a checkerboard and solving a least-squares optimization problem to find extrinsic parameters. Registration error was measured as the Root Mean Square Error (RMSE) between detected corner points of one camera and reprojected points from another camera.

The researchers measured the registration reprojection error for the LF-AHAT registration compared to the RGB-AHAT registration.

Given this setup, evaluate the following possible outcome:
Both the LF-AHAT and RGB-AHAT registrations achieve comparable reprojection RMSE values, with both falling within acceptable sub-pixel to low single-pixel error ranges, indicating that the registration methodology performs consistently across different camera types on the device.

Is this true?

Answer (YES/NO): YES